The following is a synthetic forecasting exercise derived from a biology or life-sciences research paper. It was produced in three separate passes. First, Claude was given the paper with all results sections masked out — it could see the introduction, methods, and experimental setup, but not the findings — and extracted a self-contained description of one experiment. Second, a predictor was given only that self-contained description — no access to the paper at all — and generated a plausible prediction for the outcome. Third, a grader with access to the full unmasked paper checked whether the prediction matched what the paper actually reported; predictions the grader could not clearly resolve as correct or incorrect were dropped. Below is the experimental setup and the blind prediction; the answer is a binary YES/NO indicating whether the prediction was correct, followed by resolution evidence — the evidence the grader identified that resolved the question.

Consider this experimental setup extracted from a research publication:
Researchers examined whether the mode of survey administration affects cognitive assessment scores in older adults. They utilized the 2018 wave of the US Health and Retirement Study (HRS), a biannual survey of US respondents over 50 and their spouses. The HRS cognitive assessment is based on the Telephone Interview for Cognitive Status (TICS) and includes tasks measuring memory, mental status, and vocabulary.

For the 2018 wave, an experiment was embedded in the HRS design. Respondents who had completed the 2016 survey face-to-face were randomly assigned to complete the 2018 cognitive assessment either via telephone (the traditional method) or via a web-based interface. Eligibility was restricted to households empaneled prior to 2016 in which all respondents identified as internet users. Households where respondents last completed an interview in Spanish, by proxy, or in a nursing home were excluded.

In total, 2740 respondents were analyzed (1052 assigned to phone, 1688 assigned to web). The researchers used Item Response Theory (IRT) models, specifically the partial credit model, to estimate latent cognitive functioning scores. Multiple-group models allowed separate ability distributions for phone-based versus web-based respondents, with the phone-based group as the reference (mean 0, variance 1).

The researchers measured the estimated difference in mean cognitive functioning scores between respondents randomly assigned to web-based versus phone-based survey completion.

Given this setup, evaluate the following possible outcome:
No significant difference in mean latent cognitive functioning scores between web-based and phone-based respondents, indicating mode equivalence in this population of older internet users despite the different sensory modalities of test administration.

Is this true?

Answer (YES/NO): NO